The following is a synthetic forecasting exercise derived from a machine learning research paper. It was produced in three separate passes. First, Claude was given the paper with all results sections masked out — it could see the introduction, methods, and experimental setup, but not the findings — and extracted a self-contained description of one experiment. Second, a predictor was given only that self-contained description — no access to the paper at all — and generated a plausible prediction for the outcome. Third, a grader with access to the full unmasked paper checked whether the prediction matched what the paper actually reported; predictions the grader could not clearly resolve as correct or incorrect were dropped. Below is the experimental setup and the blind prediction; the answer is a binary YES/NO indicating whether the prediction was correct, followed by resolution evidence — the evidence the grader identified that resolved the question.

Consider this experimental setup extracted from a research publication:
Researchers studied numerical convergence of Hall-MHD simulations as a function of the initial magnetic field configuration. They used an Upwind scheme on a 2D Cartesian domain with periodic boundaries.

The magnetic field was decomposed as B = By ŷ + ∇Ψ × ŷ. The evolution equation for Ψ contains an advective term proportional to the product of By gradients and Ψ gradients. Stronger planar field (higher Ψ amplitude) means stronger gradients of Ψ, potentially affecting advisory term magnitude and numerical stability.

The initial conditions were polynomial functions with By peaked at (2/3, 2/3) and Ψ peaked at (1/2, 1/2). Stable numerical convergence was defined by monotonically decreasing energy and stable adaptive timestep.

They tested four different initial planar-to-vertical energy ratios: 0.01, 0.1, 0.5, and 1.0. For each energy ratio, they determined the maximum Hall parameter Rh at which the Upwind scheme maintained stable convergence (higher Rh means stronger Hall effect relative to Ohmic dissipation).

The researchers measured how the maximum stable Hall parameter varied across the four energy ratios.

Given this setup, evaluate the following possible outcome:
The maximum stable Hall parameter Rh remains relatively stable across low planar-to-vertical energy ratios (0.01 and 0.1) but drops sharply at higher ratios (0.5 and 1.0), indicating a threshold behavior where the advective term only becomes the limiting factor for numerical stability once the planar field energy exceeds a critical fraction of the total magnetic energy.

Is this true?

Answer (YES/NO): NO